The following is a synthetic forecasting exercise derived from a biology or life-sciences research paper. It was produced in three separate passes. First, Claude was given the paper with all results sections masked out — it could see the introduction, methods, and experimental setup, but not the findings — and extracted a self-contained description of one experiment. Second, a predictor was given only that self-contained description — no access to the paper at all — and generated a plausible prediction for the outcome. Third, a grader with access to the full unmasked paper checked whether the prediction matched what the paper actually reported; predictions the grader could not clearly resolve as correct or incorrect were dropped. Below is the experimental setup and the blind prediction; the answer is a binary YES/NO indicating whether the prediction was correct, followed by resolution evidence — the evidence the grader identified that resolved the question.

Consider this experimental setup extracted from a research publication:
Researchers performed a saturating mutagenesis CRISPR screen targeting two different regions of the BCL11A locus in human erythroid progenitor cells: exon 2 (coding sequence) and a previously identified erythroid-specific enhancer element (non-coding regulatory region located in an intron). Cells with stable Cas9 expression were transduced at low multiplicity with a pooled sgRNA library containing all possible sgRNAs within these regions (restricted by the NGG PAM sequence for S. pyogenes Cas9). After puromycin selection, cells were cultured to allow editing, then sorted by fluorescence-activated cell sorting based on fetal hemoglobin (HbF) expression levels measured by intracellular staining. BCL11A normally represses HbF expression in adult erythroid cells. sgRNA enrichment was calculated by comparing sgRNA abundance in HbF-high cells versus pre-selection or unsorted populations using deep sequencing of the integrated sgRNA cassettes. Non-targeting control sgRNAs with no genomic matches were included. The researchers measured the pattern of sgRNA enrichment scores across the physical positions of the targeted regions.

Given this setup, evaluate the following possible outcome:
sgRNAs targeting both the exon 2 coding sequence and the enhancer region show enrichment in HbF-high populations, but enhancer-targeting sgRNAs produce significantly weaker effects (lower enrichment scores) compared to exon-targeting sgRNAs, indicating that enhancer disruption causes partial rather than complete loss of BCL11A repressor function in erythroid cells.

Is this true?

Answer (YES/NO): NO